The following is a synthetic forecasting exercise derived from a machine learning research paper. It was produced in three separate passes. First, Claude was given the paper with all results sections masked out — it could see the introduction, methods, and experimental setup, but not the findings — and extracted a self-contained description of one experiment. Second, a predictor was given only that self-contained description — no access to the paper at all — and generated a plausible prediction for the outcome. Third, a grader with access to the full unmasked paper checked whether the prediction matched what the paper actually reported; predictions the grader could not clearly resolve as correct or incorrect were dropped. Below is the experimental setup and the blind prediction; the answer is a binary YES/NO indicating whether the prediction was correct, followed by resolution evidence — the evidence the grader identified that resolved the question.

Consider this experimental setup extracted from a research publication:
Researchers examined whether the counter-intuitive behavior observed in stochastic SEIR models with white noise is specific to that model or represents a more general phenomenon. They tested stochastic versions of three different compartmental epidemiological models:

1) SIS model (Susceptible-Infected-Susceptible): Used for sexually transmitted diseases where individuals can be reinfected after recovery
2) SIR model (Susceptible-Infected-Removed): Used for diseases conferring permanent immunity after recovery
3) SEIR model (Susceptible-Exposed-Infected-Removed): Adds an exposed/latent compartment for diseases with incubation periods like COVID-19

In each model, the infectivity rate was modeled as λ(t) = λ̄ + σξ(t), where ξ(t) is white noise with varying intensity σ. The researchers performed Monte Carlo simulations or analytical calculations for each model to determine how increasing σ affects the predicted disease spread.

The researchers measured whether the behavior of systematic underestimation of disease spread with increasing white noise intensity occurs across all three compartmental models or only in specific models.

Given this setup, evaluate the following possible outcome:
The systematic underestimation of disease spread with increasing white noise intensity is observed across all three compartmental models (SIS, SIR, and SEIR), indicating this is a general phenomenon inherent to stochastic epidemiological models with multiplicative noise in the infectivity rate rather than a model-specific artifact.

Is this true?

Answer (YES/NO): YES